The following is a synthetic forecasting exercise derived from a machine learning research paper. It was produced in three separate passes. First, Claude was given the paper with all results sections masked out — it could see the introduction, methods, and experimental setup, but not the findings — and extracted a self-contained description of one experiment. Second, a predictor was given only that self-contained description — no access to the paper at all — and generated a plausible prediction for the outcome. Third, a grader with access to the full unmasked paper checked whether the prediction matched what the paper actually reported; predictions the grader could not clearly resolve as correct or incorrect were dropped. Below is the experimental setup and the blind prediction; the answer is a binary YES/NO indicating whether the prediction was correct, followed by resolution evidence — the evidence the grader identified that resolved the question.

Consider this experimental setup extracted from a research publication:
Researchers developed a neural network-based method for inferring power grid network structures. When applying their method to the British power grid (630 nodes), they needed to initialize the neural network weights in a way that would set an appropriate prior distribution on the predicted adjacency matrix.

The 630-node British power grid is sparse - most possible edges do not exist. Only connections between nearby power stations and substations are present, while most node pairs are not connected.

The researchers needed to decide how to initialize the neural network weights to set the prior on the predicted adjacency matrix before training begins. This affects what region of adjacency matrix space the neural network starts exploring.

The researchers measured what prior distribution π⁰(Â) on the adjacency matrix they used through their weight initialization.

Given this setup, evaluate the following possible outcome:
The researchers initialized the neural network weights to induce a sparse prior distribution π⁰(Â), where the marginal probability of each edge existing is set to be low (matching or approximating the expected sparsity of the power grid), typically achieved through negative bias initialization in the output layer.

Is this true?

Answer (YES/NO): NO